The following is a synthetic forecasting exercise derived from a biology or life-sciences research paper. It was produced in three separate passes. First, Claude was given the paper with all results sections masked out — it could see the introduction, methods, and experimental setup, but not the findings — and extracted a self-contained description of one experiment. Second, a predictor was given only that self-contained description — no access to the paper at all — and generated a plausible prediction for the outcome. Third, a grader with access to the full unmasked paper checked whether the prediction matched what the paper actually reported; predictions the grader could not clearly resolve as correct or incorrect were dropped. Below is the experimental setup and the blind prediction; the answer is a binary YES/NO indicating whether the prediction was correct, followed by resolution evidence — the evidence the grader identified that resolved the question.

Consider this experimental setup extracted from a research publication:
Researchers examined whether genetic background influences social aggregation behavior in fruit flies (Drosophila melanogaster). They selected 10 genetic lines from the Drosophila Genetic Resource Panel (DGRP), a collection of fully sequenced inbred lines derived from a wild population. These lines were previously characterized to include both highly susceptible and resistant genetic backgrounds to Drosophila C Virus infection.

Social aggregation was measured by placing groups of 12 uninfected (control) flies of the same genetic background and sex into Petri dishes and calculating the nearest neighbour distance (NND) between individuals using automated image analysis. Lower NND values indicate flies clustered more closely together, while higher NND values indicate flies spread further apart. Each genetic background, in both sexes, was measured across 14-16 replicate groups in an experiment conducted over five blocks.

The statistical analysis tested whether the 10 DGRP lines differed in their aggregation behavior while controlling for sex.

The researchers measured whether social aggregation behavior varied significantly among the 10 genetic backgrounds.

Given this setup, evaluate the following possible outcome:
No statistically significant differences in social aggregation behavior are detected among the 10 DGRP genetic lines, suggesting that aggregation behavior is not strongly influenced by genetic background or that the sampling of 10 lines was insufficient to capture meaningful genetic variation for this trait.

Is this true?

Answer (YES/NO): NO